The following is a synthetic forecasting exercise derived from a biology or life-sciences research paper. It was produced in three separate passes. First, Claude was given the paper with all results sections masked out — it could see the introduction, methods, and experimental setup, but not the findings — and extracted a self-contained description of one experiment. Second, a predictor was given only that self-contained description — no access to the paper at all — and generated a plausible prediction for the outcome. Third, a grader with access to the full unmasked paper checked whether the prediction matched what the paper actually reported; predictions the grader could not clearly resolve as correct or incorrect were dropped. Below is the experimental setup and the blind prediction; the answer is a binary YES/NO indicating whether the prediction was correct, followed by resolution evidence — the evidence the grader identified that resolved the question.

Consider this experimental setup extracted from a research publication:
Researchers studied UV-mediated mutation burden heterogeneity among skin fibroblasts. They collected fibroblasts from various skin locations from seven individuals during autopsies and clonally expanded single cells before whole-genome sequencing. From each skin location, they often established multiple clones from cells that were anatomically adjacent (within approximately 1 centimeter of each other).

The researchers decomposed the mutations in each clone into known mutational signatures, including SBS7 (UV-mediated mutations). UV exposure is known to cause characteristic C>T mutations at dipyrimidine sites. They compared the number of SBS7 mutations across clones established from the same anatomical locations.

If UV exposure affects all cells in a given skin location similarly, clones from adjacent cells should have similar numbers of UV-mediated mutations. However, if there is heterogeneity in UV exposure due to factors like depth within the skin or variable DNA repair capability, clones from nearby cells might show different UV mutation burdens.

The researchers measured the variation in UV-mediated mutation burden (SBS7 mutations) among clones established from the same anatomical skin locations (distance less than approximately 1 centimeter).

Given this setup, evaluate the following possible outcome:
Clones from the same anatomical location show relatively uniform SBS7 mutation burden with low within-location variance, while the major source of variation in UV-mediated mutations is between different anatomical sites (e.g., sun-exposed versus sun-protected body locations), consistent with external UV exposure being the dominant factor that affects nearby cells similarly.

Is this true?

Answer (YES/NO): NO